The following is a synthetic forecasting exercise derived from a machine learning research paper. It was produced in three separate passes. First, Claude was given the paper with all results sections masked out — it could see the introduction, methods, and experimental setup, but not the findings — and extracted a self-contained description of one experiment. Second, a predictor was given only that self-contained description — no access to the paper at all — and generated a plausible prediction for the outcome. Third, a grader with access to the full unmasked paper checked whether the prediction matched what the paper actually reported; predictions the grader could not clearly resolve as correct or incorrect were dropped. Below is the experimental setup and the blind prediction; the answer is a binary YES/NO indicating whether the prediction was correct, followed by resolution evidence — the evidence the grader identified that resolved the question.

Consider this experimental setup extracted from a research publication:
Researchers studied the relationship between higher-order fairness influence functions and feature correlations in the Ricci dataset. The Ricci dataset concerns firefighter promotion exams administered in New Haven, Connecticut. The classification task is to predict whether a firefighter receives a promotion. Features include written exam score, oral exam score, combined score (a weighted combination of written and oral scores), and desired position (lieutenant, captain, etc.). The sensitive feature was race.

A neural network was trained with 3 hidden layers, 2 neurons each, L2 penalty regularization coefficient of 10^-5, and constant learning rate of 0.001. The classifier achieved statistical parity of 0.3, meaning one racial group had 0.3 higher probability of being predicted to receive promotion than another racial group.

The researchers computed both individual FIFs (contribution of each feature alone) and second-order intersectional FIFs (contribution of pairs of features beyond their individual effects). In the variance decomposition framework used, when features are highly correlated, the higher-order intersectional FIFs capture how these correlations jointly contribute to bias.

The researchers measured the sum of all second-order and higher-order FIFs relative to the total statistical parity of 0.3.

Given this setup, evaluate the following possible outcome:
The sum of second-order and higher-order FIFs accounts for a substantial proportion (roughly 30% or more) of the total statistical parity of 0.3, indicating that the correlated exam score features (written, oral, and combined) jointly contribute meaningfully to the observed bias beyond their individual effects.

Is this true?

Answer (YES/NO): YES